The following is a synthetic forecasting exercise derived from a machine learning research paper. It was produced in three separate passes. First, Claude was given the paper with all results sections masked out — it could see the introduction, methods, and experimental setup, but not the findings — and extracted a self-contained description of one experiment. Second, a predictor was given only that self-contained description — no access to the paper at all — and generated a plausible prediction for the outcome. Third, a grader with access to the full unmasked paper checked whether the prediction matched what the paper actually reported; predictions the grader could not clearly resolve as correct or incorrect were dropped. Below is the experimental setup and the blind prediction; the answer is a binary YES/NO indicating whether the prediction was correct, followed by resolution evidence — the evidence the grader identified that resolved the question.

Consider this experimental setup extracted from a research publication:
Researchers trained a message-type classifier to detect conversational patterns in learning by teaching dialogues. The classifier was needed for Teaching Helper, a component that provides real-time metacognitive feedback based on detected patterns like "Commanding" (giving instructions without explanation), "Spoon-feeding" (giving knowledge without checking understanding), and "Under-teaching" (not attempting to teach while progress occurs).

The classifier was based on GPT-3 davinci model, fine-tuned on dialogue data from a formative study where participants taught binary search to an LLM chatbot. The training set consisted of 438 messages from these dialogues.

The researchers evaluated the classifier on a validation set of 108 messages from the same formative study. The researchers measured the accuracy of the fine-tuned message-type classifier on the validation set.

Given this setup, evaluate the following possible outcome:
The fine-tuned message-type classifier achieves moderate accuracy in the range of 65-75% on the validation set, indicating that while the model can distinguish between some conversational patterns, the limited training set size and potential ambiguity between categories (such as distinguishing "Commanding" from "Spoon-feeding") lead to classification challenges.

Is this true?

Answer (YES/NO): YES